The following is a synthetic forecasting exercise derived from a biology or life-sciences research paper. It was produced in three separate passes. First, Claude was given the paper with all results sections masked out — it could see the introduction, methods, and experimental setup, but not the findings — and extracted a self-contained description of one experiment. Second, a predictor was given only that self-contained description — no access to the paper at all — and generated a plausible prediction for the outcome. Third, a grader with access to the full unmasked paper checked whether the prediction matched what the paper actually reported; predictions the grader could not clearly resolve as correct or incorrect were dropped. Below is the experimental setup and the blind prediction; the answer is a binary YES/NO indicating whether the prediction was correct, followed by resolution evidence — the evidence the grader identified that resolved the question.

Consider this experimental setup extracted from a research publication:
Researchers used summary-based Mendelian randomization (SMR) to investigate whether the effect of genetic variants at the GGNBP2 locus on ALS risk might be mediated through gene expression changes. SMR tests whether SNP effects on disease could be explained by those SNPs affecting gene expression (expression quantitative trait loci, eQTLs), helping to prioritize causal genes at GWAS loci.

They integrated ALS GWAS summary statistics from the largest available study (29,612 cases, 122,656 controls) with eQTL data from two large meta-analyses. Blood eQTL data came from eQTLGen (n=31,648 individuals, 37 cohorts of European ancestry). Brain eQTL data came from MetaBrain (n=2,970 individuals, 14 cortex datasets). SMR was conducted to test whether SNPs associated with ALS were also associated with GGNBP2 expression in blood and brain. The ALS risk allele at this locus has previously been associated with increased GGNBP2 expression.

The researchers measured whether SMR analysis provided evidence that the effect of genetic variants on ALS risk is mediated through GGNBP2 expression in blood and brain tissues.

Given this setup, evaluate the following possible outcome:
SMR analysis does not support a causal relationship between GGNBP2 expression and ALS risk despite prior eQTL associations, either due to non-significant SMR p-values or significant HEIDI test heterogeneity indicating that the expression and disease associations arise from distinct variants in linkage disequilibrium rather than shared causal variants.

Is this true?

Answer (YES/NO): NO